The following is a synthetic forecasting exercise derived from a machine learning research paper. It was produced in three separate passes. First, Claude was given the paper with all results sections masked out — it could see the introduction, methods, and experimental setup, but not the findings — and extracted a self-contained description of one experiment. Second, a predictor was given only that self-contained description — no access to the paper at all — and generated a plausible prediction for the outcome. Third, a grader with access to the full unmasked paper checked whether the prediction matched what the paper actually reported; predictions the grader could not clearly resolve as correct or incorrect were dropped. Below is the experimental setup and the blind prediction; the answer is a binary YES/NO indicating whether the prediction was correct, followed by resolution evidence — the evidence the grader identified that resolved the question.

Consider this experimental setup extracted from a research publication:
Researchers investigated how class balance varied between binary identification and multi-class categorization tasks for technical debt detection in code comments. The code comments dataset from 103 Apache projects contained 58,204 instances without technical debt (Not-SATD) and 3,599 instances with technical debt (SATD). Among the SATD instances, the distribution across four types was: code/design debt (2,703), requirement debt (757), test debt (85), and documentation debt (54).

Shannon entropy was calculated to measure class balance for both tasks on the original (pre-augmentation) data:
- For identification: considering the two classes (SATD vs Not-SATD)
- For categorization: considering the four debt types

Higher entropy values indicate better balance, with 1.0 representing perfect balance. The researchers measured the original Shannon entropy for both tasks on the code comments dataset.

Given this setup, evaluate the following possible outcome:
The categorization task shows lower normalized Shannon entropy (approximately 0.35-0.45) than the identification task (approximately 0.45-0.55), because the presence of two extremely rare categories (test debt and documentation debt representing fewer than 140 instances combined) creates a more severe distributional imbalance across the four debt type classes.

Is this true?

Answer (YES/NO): NO